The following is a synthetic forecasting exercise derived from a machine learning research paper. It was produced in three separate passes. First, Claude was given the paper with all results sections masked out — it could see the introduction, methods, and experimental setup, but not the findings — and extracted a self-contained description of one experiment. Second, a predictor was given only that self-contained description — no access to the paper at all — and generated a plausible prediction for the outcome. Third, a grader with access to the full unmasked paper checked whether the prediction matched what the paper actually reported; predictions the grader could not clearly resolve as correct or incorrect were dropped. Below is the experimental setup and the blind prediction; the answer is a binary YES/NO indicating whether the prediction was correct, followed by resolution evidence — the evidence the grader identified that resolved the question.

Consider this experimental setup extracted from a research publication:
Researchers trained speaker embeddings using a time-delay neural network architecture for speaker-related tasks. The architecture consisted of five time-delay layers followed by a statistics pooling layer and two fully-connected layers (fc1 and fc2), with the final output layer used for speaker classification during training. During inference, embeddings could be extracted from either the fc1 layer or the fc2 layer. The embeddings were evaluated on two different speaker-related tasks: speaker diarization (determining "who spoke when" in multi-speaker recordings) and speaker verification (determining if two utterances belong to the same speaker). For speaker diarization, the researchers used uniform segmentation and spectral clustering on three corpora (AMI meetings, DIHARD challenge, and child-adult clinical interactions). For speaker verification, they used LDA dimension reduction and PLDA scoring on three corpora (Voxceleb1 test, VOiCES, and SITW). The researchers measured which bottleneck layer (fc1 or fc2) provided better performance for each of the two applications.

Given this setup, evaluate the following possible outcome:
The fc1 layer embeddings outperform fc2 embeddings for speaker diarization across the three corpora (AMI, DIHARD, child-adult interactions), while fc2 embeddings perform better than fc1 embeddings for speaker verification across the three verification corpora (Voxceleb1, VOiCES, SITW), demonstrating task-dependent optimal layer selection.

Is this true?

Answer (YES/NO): NO